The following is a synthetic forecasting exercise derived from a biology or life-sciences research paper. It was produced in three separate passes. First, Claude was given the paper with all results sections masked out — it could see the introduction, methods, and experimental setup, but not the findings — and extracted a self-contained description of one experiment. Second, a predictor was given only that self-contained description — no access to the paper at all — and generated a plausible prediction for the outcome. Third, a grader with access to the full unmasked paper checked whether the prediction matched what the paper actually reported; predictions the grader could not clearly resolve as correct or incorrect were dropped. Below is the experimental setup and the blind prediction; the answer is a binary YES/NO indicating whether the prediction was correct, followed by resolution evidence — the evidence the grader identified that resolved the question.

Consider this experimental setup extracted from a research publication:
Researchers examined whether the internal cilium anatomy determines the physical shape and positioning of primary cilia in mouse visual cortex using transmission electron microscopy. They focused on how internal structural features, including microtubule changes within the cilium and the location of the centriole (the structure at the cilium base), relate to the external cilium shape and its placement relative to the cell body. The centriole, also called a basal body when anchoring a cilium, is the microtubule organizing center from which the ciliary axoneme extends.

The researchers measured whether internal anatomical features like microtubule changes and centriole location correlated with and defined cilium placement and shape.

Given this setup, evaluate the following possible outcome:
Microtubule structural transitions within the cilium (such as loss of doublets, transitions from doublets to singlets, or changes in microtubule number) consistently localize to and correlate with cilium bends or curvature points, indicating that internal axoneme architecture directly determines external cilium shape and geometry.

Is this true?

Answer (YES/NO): NO